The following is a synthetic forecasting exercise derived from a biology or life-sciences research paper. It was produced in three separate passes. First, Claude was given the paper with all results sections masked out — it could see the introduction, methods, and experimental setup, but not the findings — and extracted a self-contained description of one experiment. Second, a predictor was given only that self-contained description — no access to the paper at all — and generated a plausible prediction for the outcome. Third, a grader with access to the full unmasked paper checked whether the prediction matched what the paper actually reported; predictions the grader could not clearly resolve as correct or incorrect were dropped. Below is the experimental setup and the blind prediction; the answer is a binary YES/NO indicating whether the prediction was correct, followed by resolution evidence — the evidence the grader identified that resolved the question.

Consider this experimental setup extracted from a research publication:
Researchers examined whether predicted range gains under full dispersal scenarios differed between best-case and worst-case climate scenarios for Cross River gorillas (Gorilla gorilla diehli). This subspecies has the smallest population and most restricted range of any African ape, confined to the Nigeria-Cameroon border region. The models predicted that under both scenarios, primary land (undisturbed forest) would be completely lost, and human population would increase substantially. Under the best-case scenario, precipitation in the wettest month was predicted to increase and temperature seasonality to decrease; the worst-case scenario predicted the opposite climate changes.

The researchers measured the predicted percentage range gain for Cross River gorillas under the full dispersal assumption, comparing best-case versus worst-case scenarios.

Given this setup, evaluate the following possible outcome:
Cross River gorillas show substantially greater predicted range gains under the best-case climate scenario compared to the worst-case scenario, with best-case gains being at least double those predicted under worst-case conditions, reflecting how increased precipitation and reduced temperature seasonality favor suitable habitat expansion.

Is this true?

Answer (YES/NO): NO